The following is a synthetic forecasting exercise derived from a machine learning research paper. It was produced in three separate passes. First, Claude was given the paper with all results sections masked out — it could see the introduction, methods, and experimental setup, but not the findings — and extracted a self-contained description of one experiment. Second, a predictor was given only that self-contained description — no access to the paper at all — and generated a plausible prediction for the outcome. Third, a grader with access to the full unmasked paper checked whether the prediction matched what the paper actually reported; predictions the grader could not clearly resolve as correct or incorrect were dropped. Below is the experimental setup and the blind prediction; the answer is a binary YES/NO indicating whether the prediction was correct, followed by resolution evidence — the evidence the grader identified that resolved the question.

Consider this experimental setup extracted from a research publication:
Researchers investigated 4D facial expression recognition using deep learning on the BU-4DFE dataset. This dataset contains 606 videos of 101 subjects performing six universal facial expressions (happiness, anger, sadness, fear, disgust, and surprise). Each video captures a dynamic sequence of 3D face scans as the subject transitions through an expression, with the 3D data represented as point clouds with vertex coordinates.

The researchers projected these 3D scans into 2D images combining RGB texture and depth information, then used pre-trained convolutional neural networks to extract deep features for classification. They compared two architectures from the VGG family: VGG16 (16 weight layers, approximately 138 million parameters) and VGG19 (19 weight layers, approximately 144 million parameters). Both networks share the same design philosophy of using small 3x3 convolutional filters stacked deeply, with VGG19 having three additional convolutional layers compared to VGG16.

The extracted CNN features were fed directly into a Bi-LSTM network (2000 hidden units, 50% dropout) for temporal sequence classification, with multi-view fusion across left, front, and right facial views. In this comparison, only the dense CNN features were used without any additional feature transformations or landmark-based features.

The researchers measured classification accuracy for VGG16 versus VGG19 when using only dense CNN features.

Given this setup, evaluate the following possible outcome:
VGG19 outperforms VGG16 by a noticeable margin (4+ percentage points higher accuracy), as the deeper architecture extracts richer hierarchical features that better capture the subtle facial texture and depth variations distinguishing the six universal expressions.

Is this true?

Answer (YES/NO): YES